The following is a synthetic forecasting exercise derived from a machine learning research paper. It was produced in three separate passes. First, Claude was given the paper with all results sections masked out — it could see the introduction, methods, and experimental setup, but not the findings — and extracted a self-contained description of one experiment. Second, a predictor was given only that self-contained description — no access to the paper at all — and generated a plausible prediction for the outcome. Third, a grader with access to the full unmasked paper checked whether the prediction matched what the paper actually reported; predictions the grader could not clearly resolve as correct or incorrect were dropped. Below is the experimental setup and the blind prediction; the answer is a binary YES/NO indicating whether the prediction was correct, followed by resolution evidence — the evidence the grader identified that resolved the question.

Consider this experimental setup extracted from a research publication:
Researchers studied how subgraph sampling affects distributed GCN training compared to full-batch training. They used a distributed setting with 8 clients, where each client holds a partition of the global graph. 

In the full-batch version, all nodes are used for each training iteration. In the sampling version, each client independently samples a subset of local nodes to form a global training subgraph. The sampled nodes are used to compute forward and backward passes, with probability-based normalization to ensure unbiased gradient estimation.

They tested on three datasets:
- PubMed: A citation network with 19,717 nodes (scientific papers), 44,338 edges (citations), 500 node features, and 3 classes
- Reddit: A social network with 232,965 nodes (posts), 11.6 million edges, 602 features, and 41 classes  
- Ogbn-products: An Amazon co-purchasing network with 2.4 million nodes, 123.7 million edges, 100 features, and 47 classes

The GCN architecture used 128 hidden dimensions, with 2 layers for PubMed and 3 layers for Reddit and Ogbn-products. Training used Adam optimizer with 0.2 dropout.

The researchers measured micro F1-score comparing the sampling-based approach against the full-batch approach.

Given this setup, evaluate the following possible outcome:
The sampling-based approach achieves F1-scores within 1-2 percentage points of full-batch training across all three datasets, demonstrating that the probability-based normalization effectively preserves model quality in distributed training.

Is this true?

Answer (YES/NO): NO